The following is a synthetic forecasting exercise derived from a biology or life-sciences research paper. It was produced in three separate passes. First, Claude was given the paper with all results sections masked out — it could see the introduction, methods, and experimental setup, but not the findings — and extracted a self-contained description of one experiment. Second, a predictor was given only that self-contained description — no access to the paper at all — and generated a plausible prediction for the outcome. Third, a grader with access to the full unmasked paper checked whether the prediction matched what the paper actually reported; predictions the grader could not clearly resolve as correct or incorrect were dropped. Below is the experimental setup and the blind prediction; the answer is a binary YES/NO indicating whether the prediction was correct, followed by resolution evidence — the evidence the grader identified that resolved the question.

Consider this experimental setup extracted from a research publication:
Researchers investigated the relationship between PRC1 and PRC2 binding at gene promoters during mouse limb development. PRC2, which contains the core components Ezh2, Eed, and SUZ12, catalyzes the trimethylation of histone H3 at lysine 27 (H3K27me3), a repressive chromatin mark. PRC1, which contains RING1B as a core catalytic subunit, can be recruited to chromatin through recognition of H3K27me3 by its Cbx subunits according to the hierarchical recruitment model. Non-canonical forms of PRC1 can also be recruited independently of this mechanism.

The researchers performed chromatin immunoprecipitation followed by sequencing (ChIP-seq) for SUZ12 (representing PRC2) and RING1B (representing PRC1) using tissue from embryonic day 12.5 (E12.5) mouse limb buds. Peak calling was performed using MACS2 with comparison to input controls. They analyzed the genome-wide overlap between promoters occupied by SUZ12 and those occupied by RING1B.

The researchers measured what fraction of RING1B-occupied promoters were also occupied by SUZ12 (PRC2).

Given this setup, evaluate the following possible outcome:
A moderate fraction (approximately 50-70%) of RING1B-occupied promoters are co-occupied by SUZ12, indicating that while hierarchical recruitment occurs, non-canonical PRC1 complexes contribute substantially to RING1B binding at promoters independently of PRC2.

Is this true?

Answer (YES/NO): NO